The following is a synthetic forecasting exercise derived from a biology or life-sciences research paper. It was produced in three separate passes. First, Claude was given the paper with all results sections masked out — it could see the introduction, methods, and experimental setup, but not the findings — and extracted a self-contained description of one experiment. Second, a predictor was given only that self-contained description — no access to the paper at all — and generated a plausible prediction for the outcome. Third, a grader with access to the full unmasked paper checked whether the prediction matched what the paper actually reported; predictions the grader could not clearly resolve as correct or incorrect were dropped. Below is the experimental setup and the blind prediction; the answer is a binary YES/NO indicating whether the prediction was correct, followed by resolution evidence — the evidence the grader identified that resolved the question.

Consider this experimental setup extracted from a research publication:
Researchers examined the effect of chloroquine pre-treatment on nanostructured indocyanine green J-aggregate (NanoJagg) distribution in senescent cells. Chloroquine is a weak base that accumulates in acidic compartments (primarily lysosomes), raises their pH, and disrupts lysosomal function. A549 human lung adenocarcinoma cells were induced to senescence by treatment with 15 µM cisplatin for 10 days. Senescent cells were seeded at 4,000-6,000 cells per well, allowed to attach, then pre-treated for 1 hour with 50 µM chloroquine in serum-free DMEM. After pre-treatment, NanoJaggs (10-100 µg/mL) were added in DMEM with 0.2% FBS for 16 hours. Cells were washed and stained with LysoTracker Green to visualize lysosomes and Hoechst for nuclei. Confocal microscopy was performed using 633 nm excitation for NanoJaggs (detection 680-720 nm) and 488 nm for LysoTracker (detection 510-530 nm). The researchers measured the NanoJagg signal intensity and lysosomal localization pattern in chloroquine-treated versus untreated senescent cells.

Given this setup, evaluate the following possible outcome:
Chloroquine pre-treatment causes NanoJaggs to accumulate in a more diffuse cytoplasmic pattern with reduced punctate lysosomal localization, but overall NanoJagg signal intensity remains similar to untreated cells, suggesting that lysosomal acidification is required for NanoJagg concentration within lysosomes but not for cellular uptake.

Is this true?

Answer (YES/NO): NO